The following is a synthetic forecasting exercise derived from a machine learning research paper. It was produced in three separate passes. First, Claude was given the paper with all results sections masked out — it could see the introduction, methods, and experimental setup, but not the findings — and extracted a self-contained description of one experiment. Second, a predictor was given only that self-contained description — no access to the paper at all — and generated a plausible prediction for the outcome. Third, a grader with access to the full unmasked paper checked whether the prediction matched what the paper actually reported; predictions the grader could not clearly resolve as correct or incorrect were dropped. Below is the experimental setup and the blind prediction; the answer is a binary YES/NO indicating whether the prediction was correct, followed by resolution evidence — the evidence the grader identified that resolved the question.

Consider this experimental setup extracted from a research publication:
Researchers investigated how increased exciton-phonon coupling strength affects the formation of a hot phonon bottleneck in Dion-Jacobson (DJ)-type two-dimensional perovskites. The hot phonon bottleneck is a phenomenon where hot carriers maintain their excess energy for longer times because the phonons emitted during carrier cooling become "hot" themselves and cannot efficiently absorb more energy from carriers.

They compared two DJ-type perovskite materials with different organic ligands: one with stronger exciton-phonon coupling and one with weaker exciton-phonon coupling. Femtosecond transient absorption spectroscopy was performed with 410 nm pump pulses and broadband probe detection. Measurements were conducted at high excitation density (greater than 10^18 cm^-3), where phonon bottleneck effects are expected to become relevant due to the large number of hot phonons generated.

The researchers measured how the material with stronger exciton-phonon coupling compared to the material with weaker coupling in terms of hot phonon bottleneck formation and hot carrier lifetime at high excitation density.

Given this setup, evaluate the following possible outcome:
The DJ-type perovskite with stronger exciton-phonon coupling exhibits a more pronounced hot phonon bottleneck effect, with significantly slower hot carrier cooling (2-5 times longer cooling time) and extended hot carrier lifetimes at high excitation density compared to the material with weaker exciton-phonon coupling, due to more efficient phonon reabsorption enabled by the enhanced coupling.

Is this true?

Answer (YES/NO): NO